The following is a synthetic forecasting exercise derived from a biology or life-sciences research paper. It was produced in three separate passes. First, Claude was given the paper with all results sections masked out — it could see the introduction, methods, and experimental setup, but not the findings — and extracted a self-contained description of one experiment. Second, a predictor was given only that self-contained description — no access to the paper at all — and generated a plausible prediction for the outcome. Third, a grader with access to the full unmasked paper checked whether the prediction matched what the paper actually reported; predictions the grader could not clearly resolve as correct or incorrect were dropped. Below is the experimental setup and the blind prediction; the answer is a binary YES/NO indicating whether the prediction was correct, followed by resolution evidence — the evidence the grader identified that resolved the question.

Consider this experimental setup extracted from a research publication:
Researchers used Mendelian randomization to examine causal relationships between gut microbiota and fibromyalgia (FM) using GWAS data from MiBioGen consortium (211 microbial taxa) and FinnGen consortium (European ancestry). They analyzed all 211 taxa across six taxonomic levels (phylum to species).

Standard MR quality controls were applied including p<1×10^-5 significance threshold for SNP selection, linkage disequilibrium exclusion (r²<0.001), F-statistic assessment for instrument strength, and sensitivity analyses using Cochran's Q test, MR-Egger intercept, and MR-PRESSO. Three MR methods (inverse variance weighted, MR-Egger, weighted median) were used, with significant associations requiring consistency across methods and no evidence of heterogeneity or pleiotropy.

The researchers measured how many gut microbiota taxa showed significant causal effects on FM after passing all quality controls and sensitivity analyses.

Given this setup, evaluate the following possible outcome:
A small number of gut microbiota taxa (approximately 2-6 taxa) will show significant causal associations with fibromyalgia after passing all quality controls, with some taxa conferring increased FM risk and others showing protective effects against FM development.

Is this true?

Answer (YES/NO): YES